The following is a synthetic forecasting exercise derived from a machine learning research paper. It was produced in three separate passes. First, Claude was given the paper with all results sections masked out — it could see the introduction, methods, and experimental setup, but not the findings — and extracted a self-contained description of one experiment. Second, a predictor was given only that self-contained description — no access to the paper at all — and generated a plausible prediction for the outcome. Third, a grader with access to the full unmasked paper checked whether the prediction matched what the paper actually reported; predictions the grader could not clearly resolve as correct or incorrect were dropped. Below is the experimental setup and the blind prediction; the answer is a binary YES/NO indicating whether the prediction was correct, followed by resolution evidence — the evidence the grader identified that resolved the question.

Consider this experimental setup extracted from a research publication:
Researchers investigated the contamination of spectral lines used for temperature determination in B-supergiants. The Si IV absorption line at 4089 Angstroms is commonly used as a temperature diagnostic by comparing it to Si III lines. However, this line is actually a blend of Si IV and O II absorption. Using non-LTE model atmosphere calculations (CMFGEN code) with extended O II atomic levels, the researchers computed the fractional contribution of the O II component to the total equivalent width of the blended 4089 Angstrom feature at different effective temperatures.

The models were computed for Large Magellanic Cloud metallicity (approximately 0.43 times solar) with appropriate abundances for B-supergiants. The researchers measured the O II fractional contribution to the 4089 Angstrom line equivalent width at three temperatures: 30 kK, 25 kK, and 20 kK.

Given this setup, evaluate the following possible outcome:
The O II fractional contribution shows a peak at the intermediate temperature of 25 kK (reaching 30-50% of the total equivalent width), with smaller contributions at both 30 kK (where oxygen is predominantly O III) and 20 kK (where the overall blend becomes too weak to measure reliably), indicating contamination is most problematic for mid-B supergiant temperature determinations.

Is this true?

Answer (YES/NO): NO